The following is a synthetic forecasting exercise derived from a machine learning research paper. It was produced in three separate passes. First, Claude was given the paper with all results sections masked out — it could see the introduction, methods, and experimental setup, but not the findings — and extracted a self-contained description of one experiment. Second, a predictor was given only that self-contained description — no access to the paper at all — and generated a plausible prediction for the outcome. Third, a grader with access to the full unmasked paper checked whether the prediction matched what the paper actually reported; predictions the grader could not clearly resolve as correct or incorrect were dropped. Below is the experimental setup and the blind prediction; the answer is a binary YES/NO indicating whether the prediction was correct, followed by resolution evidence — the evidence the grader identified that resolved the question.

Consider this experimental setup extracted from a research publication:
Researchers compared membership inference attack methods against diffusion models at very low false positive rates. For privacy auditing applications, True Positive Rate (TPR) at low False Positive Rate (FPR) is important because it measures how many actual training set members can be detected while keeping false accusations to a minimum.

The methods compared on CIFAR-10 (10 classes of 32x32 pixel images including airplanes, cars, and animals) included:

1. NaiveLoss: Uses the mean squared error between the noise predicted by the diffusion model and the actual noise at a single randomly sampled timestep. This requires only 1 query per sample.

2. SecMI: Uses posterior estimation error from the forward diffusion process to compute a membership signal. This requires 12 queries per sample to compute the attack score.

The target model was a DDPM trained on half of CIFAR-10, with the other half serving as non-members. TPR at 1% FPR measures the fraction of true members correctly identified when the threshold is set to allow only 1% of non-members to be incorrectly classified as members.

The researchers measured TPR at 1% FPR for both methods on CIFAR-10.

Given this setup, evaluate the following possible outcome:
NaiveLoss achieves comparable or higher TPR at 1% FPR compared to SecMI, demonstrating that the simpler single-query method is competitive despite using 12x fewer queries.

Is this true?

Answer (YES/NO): NO